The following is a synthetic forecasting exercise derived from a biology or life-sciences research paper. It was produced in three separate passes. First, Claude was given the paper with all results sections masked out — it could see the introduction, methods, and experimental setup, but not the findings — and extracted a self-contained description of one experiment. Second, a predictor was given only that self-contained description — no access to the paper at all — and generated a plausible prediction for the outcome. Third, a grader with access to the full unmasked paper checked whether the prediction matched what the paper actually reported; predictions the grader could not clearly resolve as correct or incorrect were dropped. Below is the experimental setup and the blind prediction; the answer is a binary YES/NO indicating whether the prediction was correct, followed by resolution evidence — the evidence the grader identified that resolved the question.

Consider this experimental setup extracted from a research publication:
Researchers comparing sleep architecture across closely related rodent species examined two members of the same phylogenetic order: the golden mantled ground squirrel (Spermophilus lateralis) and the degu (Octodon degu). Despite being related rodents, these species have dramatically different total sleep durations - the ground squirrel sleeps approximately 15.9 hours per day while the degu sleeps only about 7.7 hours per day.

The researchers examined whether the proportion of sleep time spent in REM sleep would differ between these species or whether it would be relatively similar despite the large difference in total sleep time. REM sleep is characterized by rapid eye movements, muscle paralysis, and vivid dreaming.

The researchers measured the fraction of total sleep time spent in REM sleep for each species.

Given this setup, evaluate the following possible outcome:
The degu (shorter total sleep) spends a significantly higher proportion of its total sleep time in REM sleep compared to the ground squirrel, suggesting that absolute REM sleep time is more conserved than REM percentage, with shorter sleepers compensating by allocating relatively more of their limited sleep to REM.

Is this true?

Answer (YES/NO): NO